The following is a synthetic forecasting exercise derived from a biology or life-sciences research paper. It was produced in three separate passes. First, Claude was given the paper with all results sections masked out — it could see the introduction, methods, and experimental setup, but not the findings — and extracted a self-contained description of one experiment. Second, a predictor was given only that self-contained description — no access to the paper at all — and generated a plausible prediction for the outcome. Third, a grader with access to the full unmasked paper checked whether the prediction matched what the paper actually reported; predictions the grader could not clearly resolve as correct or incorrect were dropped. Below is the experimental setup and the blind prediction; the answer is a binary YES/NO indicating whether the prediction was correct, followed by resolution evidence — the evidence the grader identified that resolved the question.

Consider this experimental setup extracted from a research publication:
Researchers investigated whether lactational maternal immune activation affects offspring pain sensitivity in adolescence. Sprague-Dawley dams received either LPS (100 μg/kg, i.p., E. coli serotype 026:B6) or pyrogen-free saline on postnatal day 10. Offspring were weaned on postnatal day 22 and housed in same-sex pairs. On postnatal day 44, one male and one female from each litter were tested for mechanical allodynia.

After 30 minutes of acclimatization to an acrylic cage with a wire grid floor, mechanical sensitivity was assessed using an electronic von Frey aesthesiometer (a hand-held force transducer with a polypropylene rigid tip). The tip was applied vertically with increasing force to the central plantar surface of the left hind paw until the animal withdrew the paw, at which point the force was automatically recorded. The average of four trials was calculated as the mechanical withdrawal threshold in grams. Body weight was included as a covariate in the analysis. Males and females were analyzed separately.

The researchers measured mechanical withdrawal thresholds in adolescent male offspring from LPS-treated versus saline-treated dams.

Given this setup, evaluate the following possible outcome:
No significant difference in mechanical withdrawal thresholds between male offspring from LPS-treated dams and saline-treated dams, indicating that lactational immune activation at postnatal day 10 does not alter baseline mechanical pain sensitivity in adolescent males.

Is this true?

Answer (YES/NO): YES